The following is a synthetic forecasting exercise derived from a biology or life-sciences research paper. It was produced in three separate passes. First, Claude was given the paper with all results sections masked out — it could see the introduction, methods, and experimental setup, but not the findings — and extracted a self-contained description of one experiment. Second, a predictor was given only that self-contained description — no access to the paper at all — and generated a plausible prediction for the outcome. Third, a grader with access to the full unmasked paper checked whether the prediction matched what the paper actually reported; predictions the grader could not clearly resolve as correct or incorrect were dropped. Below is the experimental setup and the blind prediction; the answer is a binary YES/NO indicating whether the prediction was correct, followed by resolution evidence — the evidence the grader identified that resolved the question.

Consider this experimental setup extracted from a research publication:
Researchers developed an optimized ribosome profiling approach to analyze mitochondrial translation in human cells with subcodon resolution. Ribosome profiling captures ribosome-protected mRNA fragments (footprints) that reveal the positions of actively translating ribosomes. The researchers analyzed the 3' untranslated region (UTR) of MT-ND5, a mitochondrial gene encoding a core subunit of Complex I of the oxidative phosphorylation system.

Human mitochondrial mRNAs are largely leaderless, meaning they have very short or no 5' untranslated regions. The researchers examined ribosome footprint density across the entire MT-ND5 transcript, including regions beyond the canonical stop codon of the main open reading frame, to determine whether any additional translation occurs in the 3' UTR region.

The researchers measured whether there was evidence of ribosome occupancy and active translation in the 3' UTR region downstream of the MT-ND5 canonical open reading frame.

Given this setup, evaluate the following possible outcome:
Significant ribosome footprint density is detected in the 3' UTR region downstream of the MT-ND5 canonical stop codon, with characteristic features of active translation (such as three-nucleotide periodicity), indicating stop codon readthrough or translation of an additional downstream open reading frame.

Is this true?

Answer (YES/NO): YES